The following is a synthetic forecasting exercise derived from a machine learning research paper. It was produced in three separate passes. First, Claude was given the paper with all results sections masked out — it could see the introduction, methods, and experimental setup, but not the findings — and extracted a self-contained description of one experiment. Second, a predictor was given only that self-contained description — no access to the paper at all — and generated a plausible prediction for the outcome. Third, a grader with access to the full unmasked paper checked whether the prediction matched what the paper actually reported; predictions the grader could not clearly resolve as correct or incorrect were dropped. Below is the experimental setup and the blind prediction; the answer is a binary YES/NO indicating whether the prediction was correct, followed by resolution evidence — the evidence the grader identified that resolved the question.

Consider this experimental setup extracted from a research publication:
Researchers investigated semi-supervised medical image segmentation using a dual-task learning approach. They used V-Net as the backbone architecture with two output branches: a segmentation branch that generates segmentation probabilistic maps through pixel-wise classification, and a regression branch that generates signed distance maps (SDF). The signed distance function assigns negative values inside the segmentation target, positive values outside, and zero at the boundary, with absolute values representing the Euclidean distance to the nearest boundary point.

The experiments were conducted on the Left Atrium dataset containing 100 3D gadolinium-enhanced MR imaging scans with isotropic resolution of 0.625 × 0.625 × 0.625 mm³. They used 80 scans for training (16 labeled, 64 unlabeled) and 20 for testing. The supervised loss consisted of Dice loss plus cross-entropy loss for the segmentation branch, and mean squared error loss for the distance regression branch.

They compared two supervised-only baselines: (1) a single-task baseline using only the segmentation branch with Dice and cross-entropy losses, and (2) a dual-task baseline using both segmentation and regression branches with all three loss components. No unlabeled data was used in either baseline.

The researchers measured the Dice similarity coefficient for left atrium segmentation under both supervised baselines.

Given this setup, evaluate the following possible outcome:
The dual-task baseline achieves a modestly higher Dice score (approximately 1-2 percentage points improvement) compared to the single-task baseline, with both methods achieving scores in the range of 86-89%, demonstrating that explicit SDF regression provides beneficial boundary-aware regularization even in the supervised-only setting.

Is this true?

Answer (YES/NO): YES